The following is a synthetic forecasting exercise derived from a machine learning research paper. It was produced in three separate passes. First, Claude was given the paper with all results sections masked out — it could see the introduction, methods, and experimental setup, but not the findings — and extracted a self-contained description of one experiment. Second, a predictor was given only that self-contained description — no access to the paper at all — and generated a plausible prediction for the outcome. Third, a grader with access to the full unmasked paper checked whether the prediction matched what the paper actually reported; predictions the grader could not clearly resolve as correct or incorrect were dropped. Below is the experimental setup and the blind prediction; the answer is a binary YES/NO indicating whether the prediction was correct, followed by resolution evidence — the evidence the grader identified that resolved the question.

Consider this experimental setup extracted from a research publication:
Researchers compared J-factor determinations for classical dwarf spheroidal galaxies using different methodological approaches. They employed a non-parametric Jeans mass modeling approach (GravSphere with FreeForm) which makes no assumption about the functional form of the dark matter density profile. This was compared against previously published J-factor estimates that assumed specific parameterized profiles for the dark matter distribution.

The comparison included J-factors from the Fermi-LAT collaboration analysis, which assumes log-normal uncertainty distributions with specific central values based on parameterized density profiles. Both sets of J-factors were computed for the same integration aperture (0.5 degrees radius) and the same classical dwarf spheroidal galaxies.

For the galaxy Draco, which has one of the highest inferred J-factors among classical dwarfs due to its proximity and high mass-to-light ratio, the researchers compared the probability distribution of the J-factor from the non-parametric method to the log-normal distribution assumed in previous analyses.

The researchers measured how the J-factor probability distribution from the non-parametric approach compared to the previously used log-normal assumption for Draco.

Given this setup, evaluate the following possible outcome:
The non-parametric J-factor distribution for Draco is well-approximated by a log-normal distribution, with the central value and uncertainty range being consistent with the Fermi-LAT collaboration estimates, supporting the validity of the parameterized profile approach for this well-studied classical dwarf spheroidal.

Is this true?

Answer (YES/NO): NO